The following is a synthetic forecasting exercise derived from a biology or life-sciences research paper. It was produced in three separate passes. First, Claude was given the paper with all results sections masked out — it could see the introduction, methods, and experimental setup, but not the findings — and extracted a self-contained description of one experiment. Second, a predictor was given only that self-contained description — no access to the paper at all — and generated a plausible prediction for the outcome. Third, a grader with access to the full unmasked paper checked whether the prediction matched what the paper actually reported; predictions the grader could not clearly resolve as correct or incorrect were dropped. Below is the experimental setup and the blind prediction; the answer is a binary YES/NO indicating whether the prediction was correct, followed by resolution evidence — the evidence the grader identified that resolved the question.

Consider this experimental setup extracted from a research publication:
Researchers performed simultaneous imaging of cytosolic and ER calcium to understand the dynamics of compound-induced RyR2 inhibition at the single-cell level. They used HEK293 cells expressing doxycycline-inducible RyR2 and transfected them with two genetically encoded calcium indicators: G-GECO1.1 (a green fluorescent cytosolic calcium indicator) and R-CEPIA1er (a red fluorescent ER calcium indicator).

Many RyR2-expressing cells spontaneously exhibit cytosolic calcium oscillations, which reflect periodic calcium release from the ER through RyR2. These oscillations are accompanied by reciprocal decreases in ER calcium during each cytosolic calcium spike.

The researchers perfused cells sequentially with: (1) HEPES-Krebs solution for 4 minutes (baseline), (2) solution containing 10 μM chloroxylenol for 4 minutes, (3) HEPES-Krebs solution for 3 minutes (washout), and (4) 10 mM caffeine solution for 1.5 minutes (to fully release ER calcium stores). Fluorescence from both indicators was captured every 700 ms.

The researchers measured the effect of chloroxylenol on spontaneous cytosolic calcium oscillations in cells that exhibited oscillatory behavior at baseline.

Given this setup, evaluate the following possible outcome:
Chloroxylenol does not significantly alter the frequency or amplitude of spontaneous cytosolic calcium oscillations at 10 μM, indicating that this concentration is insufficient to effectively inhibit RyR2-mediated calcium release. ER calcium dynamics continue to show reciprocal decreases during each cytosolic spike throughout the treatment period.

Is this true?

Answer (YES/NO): NO